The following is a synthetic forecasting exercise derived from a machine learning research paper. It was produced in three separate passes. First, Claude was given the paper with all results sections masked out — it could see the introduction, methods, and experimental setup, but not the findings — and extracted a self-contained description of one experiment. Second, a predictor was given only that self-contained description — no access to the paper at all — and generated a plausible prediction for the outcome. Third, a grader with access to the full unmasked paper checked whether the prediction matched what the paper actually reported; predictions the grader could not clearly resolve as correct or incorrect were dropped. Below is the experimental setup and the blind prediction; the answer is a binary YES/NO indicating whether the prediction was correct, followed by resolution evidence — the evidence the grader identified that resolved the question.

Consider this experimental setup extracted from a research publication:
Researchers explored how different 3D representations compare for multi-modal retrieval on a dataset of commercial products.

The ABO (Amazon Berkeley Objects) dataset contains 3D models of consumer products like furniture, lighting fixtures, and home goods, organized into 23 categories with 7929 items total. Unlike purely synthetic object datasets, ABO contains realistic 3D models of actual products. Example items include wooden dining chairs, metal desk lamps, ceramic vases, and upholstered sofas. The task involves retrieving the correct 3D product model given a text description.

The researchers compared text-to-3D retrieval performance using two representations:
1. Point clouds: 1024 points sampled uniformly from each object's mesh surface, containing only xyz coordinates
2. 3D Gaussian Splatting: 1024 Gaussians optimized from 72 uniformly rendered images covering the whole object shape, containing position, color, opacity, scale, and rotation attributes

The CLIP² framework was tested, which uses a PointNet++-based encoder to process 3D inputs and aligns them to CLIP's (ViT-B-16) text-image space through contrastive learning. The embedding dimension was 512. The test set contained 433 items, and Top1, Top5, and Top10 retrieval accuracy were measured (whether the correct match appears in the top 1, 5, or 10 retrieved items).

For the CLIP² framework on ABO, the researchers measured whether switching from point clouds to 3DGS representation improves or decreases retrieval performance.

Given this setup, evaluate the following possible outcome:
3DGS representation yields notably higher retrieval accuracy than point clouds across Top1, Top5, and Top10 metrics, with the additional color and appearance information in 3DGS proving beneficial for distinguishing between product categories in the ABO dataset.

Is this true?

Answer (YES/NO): NO